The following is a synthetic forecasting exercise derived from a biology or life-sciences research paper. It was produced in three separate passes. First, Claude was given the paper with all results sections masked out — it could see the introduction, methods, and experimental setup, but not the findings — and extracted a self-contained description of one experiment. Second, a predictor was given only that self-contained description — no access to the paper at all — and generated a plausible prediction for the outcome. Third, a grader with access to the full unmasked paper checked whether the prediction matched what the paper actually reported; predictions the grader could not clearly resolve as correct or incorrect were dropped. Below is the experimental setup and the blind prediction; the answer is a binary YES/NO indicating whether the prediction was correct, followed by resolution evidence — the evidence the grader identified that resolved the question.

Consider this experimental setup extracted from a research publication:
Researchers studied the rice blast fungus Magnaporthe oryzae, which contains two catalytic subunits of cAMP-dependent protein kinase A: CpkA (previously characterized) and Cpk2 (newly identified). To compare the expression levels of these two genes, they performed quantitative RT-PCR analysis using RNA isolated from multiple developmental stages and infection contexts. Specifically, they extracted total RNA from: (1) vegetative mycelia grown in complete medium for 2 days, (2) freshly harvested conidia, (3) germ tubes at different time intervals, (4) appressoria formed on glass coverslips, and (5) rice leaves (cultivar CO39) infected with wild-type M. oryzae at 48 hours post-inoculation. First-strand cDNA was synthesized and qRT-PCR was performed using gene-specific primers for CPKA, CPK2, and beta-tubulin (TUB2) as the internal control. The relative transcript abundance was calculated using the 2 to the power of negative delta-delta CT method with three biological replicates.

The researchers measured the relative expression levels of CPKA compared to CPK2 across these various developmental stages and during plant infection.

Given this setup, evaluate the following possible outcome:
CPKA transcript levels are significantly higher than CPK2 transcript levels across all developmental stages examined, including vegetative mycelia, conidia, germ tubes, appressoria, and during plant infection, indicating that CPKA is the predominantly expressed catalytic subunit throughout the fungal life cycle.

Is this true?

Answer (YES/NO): YES